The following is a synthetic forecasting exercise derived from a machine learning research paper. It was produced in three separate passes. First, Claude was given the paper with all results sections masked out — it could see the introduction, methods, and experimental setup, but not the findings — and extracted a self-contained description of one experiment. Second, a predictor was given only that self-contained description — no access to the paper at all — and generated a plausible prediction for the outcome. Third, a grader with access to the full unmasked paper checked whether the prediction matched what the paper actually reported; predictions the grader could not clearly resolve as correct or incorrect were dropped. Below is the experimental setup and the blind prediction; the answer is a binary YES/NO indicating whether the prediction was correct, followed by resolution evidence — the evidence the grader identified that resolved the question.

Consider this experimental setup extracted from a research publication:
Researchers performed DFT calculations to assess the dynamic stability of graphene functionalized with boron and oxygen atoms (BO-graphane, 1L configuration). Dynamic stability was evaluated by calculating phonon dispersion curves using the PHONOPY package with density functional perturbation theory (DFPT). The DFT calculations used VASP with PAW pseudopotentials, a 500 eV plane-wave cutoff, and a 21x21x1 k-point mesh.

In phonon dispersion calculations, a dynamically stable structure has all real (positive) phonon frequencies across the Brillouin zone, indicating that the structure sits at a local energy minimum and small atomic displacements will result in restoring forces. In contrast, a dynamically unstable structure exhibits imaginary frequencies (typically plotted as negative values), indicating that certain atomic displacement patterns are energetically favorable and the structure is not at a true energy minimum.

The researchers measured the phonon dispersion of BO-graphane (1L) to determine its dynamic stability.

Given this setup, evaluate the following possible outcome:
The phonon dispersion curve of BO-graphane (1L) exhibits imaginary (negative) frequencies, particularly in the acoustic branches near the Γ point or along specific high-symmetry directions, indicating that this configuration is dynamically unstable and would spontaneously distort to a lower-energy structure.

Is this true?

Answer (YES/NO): NO